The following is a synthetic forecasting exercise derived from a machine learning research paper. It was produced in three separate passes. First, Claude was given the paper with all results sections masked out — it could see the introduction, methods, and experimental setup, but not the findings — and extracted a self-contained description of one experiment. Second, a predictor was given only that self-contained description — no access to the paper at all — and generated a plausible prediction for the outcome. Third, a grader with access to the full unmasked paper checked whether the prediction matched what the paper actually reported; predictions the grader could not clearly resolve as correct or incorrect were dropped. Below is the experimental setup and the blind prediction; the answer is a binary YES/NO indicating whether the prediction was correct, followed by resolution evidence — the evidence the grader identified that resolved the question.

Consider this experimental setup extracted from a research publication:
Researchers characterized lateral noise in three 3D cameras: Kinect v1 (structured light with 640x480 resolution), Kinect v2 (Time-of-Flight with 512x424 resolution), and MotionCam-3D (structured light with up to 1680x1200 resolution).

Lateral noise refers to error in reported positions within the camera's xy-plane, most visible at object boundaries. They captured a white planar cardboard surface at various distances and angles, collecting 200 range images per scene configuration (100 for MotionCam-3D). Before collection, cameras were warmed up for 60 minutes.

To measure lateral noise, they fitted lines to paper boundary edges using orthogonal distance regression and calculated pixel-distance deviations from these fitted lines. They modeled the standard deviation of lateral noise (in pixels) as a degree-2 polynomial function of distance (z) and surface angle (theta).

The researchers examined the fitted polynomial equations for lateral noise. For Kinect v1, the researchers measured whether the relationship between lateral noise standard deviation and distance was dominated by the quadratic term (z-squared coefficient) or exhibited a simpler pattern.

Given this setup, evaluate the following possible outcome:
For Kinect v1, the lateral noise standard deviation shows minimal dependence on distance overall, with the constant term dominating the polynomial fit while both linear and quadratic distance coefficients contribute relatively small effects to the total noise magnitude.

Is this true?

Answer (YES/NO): NO